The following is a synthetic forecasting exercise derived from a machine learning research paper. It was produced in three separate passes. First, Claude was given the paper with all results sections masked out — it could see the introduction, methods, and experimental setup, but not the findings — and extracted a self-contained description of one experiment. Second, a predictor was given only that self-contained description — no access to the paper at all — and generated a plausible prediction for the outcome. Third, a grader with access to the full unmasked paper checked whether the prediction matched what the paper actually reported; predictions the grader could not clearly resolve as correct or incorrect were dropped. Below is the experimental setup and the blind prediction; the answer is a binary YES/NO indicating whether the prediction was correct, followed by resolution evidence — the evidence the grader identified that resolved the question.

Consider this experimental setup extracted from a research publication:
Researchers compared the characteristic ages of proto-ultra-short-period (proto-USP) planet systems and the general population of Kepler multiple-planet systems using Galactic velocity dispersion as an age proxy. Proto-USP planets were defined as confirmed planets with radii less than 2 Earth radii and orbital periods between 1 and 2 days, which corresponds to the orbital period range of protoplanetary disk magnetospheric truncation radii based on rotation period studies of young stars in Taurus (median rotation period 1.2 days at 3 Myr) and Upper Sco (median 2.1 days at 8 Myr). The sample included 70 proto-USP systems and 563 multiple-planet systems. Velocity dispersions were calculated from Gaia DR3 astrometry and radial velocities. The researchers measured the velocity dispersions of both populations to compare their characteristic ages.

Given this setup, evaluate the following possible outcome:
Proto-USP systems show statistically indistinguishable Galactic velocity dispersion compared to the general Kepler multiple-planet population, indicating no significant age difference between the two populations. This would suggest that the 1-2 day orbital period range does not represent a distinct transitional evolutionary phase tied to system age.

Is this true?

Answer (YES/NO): NO